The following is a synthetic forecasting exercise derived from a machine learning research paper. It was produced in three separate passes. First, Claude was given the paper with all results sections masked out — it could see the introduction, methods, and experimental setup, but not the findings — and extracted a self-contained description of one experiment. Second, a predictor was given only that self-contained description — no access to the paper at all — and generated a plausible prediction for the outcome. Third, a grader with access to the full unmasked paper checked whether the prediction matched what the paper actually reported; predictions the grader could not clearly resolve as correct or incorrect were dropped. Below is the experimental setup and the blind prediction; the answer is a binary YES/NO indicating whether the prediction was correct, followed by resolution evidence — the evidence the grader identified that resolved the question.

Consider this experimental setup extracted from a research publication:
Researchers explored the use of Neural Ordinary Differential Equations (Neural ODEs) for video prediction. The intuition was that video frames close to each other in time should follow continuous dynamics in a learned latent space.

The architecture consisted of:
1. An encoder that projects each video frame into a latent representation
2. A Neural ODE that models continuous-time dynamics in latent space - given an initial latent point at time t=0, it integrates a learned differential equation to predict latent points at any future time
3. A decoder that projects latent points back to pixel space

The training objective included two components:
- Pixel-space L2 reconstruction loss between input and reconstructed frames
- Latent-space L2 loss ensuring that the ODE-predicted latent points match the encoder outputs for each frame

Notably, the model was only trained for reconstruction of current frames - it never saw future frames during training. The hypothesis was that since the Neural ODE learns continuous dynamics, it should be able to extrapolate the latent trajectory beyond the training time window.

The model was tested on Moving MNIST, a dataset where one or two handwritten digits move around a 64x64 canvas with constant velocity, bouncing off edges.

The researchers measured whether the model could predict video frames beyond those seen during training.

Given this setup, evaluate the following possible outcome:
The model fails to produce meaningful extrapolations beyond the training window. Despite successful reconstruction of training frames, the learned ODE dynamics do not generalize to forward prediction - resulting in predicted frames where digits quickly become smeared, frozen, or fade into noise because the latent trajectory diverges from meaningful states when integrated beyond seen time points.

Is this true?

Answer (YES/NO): NO